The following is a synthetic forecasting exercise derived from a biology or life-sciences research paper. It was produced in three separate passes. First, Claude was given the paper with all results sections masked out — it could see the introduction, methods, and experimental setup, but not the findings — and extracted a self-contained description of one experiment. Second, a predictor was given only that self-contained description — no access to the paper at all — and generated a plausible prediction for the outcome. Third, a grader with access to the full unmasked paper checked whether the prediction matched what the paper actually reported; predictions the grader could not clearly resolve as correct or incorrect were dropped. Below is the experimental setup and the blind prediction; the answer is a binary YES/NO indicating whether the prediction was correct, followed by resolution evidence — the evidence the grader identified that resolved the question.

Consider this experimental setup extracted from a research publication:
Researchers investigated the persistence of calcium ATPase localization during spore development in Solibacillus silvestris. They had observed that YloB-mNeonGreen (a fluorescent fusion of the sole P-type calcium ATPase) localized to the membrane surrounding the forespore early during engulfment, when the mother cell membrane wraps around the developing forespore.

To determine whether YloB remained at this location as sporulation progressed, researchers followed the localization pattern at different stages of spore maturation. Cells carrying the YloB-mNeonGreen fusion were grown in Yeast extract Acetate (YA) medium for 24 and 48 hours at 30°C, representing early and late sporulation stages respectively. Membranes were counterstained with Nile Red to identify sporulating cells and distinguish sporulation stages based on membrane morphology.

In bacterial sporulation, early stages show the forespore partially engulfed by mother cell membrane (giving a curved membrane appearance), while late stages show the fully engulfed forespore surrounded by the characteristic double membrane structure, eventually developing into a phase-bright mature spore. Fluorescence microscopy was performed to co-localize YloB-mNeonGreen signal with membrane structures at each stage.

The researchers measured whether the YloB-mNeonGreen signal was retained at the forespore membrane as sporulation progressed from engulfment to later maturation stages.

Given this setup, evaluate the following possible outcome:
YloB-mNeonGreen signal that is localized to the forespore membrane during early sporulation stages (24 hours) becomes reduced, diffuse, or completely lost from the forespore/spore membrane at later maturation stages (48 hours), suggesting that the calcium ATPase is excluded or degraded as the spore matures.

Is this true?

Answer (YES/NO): NO